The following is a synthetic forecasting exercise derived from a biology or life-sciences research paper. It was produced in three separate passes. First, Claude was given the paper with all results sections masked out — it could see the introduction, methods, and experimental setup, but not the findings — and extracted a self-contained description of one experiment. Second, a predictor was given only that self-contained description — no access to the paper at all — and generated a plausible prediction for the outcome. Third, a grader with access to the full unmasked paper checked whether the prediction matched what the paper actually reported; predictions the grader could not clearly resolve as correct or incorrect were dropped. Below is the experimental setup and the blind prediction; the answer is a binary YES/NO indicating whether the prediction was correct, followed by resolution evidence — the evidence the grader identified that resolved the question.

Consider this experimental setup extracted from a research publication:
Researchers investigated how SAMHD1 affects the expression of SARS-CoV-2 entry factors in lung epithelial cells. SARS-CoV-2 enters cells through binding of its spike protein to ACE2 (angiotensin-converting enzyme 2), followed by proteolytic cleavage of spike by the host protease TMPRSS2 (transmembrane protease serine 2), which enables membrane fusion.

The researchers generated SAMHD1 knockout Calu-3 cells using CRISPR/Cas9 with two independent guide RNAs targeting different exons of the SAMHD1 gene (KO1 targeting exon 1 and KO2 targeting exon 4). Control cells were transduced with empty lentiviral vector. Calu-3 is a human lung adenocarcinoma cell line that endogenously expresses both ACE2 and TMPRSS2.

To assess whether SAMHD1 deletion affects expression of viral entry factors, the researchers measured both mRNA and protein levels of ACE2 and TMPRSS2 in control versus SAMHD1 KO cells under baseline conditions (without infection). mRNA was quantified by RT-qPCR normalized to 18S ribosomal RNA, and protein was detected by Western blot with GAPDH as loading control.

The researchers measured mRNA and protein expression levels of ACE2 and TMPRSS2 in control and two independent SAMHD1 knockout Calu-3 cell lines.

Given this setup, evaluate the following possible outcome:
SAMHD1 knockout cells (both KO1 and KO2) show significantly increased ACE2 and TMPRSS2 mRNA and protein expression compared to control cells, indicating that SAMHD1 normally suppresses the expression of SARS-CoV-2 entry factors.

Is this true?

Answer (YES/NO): NO